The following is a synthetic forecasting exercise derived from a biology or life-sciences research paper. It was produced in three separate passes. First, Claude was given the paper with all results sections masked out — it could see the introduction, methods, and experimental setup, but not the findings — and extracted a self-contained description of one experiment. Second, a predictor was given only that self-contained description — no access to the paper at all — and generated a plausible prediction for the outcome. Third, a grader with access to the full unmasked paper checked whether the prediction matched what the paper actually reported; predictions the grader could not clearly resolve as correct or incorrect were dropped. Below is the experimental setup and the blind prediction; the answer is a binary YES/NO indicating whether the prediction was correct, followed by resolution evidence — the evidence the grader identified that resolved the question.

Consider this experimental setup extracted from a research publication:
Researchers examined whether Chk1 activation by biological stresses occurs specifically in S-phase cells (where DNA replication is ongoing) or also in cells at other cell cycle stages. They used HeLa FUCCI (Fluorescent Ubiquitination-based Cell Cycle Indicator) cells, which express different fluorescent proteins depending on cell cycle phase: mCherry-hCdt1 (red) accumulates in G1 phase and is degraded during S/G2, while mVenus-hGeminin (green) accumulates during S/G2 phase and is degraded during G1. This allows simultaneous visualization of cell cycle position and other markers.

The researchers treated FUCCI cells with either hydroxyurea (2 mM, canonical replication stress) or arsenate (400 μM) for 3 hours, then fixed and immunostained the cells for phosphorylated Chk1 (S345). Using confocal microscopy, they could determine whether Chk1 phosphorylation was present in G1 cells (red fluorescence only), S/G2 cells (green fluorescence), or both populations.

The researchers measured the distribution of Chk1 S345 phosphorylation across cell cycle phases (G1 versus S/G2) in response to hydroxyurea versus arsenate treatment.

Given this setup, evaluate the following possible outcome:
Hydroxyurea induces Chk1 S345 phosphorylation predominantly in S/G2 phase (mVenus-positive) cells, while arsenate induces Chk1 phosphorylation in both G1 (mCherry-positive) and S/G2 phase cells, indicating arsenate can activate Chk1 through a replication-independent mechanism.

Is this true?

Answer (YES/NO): YES